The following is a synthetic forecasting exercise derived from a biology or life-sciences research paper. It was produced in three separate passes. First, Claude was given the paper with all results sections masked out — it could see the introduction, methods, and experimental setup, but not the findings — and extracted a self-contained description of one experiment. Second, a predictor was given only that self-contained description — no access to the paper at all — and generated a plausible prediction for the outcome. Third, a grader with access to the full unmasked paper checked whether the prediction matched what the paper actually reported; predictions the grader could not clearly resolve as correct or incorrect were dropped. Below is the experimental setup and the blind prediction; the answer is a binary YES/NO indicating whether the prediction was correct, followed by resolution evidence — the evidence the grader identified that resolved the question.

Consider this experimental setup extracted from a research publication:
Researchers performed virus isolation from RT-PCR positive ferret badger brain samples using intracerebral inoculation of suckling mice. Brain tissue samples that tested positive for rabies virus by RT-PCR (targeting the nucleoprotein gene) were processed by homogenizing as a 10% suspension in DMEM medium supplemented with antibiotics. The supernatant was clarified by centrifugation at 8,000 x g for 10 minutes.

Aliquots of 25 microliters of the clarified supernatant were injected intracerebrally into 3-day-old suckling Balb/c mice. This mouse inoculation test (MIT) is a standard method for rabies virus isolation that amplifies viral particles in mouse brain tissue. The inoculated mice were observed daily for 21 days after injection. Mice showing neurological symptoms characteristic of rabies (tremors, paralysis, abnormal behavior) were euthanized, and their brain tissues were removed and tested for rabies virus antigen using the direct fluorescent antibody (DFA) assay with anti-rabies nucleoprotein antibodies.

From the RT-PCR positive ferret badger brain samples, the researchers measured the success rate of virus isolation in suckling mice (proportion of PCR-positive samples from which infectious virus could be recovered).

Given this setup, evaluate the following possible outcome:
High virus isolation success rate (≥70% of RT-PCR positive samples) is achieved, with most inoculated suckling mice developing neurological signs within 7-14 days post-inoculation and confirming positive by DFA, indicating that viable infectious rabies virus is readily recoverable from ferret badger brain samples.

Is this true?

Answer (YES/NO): YES